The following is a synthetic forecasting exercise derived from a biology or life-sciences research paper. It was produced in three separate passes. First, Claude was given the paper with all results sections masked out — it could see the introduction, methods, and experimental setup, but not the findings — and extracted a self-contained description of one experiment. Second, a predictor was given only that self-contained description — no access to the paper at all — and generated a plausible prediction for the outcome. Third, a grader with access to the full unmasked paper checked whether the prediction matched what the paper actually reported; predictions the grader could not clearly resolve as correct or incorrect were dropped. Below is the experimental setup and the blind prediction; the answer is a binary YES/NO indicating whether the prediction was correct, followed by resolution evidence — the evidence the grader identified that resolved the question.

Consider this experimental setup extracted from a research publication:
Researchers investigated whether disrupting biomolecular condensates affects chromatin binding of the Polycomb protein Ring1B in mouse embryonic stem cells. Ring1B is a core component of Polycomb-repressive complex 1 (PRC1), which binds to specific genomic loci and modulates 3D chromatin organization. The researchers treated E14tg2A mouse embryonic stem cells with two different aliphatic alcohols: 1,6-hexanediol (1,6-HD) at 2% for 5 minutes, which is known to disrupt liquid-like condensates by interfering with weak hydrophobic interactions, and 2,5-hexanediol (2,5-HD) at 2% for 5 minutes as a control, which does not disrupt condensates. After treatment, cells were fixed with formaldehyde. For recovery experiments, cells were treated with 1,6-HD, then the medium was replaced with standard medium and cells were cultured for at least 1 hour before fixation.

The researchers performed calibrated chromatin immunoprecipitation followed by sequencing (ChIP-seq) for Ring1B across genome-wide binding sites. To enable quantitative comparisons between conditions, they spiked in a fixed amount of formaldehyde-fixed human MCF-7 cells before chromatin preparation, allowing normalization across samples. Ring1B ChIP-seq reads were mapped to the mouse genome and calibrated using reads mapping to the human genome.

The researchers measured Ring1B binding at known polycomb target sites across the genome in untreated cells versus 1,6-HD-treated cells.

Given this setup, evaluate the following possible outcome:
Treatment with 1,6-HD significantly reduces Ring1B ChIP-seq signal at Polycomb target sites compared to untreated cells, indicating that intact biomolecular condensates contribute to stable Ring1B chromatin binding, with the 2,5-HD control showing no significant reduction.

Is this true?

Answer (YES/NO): NO